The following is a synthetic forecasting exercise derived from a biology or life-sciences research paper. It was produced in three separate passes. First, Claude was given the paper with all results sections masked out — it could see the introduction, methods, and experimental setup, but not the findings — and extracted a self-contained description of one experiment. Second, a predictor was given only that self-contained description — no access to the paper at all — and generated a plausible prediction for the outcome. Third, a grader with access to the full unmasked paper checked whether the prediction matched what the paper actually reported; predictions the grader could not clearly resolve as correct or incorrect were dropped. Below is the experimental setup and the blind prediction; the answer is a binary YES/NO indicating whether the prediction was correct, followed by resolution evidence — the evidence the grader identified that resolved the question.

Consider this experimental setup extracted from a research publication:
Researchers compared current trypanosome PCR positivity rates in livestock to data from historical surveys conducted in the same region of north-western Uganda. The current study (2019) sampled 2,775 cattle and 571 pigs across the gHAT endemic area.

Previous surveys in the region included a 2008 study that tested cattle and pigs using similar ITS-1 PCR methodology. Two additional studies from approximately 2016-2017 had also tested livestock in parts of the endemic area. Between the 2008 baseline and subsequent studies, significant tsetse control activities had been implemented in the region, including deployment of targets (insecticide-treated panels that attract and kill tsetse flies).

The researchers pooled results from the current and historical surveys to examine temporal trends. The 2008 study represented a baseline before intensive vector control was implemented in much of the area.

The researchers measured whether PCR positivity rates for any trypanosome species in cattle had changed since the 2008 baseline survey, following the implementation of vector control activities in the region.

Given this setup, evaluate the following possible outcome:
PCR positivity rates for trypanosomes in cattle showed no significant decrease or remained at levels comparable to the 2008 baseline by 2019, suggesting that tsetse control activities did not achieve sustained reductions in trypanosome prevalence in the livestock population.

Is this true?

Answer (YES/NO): YES